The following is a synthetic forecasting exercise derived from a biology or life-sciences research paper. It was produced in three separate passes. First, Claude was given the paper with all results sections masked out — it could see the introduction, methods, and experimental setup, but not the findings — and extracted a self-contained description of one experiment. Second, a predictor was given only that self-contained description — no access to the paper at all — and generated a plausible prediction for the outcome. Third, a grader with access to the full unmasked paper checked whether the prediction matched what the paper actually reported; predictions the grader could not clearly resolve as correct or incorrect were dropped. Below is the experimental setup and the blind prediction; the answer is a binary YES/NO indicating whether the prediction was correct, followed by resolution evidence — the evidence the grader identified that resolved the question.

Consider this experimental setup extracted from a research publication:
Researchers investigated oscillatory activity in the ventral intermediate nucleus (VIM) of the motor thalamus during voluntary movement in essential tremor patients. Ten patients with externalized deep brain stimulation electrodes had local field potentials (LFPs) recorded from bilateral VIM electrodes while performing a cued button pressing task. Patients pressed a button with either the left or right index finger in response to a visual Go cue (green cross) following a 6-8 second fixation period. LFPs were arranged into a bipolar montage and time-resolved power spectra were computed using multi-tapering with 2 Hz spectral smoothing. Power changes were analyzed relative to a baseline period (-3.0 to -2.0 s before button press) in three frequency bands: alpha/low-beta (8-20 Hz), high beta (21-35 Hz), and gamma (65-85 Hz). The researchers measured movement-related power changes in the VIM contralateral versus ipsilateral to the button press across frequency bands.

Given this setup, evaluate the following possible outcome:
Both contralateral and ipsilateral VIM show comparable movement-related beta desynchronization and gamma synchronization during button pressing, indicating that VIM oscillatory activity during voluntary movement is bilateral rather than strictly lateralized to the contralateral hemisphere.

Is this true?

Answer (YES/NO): NO